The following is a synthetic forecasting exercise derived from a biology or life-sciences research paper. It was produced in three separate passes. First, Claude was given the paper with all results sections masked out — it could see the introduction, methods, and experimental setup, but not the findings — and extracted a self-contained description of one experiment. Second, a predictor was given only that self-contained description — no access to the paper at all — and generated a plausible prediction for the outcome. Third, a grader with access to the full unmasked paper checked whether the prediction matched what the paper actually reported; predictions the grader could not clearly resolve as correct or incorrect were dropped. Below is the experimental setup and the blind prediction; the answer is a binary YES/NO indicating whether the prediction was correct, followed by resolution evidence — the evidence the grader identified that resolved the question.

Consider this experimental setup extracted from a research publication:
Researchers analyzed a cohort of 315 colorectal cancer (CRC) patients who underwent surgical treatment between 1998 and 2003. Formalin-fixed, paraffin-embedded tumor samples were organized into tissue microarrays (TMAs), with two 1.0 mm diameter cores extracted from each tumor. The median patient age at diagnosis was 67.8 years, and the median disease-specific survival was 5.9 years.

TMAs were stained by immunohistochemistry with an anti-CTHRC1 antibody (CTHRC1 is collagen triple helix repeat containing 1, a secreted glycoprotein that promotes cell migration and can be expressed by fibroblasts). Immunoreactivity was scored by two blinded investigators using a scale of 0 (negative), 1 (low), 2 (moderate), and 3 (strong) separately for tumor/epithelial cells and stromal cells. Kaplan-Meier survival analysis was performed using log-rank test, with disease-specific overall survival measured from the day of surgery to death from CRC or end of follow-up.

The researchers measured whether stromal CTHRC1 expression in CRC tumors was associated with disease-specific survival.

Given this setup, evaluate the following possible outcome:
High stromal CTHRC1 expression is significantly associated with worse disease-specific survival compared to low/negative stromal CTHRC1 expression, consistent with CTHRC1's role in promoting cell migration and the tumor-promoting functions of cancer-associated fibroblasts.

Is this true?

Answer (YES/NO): NO